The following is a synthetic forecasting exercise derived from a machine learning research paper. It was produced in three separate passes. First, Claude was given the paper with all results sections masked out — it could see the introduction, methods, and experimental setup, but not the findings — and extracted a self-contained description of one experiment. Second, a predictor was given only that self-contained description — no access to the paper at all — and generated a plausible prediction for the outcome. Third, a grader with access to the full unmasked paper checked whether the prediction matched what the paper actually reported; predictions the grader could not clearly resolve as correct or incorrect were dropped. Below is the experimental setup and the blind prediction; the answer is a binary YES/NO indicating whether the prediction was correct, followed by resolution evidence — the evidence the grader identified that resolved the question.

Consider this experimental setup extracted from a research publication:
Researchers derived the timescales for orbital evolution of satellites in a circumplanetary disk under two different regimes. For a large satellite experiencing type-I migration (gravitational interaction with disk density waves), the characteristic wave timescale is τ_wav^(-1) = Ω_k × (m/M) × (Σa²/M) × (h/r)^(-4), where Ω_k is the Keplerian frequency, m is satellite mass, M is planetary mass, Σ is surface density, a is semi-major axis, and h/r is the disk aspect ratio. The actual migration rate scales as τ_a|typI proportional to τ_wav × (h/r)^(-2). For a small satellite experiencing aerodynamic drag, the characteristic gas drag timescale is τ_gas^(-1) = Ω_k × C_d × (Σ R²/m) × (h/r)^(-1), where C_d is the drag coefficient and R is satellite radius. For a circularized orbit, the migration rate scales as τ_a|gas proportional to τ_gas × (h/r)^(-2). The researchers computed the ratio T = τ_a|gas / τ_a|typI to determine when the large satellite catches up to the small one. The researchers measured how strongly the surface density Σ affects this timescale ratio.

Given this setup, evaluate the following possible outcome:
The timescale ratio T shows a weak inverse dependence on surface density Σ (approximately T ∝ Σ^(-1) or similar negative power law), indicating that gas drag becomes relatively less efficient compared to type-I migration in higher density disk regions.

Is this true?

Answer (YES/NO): NO